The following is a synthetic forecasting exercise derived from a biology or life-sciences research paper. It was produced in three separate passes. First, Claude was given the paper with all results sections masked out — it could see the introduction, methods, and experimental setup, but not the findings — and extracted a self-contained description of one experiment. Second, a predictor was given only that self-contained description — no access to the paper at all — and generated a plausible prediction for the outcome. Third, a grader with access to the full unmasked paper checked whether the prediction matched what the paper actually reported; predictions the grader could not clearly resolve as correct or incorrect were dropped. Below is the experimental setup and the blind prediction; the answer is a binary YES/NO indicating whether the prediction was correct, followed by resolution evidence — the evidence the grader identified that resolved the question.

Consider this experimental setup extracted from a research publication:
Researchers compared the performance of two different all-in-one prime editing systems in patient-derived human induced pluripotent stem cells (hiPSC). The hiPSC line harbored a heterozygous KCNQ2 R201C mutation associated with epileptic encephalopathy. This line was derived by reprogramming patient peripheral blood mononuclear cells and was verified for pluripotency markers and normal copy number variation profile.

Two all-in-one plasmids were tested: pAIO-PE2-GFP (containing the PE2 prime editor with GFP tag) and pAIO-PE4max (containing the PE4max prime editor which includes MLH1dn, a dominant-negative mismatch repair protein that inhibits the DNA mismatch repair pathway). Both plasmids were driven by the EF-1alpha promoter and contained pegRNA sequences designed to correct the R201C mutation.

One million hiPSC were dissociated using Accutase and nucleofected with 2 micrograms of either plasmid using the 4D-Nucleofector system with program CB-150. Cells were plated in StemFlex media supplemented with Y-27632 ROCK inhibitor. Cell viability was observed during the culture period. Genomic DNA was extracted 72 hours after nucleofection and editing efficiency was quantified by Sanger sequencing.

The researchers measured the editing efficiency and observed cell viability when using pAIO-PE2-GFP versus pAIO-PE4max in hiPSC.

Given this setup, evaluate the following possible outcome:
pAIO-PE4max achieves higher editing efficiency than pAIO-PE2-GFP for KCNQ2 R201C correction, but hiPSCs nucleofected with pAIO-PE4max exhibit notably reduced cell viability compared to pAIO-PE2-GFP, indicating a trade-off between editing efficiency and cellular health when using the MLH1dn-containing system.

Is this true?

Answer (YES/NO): NO